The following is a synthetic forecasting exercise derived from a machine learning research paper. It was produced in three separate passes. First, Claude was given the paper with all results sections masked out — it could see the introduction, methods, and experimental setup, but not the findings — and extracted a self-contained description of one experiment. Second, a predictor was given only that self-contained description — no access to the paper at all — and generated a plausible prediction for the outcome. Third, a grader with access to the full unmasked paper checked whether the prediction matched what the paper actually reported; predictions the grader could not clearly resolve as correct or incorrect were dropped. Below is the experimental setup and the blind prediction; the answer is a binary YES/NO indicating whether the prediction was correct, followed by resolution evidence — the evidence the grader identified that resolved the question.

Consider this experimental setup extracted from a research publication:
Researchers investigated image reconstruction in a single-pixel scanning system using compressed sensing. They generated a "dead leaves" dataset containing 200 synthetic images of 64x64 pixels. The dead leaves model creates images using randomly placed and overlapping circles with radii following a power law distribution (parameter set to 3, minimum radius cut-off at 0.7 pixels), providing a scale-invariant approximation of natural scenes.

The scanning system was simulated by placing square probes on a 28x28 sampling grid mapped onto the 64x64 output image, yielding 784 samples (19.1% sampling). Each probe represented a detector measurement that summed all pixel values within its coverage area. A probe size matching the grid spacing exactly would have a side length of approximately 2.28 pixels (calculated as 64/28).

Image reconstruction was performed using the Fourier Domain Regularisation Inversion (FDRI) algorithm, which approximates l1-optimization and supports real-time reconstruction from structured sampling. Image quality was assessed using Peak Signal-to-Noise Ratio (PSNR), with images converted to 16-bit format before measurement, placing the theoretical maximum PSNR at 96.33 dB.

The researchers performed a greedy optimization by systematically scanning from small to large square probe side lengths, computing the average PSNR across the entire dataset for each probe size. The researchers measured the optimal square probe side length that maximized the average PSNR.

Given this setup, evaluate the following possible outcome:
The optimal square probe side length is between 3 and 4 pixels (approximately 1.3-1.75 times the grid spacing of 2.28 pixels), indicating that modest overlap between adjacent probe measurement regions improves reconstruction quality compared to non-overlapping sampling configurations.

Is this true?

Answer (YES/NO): YES